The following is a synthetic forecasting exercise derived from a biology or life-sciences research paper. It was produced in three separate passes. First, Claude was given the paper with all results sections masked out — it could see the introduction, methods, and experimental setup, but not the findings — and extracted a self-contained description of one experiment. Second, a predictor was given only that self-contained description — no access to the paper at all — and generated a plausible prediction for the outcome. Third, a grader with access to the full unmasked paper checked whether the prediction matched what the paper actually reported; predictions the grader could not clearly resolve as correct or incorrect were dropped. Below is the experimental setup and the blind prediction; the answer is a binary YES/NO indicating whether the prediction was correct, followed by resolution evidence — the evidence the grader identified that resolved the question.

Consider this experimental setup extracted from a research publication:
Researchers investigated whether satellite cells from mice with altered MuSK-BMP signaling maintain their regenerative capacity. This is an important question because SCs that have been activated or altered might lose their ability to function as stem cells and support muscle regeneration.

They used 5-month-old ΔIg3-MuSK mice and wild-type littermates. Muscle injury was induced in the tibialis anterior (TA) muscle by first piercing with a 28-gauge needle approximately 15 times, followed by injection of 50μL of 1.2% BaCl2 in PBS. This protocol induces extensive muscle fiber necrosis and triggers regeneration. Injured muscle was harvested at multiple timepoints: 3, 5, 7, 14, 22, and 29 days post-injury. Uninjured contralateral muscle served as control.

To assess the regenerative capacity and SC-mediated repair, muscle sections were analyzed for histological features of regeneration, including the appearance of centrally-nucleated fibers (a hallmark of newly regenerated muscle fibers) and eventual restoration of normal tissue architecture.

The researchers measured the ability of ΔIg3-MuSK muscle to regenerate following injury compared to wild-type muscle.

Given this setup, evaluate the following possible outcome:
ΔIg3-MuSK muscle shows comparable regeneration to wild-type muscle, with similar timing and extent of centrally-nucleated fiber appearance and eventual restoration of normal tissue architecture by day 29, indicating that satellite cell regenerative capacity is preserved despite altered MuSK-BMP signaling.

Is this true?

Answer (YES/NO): YES